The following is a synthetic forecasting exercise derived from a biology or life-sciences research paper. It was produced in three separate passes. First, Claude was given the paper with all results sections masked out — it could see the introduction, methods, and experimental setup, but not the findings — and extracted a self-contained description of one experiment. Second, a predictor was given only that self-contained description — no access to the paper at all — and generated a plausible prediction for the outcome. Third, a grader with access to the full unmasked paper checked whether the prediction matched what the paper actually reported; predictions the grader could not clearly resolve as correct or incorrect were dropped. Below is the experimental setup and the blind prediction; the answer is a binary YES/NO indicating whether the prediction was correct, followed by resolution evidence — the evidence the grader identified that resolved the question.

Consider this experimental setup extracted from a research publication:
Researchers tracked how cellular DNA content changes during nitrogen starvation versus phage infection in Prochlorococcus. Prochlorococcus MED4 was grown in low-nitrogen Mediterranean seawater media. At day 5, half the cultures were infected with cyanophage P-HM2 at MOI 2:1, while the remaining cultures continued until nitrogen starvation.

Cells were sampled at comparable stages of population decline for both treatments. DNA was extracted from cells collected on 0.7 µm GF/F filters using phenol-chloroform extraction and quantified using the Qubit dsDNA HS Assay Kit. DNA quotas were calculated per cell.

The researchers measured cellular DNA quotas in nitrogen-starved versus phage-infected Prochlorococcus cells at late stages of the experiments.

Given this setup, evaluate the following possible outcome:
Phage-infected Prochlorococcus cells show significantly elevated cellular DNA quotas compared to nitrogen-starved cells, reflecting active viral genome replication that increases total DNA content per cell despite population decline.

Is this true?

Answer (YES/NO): YES